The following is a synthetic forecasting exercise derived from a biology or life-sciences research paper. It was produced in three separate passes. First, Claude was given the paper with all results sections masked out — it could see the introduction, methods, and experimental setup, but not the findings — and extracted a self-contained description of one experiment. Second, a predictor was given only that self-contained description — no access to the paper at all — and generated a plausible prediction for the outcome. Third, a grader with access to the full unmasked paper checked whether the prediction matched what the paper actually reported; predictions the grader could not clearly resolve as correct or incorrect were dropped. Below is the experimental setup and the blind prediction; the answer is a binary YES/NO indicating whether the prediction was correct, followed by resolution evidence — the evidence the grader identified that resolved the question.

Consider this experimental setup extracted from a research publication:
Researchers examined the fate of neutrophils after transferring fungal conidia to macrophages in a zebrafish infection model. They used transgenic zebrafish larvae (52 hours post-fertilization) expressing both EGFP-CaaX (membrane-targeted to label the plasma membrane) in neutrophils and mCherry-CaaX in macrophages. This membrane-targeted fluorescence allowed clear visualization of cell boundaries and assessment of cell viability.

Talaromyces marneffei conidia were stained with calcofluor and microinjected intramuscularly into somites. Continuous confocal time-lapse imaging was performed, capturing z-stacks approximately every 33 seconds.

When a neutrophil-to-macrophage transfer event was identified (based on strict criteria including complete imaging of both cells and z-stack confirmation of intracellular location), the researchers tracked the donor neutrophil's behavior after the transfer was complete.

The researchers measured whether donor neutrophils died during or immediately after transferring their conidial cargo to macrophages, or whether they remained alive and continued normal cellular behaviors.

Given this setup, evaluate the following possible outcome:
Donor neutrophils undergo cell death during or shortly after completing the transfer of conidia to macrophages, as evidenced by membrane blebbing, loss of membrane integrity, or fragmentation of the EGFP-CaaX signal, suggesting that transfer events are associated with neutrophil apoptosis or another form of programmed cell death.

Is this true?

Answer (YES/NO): NO